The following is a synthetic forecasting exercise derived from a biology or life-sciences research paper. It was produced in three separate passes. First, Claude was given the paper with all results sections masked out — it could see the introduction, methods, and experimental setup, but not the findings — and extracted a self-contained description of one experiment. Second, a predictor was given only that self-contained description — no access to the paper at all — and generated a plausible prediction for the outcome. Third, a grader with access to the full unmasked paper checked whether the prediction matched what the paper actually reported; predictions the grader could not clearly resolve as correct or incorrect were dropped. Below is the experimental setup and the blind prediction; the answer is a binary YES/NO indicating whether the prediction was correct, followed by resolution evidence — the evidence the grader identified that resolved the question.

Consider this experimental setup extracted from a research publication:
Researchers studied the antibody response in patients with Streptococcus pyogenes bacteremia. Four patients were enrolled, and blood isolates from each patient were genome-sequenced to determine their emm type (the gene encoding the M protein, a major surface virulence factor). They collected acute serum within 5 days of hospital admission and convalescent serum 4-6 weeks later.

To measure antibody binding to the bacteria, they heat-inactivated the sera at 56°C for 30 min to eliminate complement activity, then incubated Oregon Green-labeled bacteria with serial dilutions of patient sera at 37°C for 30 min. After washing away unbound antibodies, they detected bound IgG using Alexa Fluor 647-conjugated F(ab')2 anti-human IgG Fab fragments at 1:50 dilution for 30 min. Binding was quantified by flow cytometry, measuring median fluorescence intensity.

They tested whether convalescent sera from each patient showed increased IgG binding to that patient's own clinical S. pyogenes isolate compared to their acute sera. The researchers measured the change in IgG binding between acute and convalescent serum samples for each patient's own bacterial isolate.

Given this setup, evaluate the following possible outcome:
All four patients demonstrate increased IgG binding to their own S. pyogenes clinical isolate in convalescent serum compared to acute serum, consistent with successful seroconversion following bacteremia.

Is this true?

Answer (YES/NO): YES